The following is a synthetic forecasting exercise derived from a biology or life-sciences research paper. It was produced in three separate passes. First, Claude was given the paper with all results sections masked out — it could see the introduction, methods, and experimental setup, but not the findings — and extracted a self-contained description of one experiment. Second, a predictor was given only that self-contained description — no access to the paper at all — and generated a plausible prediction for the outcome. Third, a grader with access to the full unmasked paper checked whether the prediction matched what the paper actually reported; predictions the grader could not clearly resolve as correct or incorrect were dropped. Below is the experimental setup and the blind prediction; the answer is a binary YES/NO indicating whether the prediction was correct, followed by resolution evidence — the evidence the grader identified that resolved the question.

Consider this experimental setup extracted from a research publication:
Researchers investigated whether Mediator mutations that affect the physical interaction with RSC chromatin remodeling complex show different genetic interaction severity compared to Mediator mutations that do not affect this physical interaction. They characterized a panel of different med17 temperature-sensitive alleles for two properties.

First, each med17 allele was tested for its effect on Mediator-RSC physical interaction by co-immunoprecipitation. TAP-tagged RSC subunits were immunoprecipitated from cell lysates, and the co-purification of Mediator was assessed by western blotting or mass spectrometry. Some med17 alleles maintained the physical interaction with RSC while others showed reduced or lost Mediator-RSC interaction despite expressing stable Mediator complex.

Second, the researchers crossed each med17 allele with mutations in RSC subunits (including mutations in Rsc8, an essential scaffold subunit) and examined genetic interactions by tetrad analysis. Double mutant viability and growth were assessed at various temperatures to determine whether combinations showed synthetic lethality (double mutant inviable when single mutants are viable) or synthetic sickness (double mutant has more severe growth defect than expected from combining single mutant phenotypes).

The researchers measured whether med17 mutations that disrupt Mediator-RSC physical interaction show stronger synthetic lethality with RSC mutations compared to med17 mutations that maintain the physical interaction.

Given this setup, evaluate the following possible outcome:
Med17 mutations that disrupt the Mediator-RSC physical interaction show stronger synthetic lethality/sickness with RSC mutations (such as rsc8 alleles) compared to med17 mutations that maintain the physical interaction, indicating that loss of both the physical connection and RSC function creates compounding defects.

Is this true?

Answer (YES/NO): NO